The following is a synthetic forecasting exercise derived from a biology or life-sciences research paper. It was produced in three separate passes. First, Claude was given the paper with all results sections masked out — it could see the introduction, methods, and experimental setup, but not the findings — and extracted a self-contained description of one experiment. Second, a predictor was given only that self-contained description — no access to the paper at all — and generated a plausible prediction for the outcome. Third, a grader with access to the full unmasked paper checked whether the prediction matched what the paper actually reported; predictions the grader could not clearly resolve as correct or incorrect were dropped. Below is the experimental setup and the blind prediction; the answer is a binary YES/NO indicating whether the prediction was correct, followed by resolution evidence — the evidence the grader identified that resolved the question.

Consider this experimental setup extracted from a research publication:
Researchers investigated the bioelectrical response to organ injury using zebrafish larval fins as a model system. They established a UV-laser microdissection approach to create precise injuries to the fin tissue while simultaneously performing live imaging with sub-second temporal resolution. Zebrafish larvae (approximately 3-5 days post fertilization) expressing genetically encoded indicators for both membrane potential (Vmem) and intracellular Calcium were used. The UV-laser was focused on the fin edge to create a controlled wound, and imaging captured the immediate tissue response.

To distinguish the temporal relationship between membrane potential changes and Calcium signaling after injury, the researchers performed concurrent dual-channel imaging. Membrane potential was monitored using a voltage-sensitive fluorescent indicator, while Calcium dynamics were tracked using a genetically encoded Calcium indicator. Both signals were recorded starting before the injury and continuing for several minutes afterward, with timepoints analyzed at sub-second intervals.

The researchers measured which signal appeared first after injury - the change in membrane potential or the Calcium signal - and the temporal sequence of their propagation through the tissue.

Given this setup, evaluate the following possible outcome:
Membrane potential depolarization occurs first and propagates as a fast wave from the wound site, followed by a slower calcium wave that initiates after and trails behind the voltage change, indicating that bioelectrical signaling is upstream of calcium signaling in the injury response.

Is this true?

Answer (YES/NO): YES